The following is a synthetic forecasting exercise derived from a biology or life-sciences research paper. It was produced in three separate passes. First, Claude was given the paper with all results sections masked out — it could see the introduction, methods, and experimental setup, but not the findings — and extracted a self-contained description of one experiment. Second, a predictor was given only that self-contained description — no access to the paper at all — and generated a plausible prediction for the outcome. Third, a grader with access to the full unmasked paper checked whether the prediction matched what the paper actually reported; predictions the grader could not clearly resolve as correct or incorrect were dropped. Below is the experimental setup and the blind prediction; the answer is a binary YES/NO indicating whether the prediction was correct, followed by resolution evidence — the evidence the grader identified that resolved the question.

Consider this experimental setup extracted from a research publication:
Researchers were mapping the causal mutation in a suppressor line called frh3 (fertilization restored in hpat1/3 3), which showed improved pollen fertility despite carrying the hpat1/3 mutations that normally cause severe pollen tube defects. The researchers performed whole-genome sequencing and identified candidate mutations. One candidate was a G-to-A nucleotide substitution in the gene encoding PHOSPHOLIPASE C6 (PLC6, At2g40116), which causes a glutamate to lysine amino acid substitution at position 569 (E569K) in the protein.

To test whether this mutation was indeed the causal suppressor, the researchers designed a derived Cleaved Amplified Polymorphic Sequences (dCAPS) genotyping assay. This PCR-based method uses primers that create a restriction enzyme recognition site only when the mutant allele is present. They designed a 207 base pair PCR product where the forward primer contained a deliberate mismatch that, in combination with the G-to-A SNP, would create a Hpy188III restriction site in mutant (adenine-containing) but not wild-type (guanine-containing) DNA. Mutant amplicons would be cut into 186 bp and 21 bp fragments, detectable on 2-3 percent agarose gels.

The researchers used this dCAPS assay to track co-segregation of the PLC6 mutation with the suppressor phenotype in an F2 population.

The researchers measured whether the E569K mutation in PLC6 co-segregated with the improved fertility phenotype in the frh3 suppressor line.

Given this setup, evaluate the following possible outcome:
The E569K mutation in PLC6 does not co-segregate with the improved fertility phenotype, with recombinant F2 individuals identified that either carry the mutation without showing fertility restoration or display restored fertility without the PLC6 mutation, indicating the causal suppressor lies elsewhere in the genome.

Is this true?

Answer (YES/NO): NO